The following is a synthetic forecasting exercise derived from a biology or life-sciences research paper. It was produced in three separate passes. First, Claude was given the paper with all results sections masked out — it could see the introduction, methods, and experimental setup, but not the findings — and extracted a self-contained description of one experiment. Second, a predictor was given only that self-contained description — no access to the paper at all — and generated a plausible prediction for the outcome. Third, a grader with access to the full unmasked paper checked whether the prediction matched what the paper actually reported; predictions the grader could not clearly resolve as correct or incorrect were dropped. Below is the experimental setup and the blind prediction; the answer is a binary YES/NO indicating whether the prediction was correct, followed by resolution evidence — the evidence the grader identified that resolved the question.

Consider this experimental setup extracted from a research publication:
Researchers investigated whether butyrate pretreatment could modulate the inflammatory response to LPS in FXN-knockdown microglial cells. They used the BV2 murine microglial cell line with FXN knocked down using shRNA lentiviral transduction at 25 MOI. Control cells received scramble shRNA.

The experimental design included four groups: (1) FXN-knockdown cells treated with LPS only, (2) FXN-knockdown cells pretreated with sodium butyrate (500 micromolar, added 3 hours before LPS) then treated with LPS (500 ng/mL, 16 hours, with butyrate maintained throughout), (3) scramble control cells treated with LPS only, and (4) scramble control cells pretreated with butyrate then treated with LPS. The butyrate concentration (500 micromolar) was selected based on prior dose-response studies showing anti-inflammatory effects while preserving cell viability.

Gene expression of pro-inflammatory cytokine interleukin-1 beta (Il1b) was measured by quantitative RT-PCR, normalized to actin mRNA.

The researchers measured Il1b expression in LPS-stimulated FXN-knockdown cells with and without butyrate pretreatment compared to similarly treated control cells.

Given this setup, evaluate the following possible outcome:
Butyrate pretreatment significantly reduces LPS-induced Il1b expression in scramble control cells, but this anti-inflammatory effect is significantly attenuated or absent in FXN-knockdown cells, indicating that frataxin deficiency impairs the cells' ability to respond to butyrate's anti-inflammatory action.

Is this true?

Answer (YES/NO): NO